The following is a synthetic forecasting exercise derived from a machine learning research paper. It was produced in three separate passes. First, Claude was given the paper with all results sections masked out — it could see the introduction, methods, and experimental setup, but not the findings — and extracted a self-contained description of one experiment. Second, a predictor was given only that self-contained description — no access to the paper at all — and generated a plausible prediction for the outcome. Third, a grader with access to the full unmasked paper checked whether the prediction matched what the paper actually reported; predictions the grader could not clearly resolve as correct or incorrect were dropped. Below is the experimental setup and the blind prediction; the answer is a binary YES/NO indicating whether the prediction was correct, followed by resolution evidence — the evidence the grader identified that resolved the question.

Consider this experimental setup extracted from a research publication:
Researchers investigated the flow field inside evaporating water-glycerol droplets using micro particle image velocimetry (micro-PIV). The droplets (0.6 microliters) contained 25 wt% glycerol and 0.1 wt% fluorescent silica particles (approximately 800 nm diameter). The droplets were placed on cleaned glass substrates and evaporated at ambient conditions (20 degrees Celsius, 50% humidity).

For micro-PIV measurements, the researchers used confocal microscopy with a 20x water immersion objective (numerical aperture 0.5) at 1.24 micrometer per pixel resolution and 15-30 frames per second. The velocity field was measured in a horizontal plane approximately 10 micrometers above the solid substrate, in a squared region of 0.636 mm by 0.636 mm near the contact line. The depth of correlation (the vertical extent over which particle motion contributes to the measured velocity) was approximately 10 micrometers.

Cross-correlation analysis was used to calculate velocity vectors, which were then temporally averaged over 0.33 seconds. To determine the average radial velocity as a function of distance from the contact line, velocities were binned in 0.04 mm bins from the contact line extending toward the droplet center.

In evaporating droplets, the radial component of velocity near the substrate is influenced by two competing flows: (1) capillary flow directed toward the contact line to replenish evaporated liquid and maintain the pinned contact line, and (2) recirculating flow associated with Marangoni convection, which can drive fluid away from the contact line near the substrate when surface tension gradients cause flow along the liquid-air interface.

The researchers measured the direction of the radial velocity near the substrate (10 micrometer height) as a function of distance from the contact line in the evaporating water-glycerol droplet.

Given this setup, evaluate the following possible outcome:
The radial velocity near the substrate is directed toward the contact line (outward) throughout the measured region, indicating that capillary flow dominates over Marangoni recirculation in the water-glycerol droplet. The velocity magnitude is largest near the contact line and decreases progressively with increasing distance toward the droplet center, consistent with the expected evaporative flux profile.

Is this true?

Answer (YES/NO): NO